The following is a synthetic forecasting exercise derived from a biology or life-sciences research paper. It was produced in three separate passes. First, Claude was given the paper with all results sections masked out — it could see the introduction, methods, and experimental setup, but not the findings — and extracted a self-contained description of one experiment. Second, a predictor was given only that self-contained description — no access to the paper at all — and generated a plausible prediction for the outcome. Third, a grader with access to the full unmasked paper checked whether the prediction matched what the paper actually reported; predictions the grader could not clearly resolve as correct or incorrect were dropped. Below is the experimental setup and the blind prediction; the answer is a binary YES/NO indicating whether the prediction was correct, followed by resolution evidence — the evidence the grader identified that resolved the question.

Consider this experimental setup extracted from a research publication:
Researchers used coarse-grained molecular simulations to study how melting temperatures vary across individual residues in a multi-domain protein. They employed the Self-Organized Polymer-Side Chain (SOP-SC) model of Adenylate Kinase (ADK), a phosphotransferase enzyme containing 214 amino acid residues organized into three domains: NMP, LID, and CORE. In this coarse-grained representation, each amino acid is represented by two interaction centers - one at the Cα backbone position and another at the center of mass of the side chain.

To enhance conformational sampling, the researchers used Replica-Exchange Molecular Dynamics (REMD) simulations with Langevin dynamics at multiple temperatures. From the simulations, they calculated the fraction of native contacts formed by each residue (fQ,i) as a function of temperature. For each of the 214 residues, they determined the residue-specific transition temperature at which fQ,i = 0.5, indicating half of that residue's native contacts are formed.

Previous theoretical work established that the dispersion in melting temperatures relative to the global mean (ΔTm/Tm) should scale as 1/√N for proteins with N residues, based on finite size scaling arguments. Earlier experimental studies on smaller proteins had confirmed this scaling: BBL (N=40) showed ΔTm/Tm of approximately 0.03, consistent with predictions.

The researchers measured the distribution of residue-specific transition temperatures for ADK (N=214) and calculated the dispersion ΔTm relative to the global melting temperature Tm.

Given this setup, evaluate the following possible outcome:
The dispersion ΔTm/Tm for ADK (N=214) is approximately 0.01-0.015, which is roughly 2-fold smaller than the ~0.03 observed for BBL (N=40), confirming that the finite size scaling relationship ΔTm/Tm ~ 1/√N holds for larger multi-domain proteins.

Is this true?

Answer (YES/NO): NO